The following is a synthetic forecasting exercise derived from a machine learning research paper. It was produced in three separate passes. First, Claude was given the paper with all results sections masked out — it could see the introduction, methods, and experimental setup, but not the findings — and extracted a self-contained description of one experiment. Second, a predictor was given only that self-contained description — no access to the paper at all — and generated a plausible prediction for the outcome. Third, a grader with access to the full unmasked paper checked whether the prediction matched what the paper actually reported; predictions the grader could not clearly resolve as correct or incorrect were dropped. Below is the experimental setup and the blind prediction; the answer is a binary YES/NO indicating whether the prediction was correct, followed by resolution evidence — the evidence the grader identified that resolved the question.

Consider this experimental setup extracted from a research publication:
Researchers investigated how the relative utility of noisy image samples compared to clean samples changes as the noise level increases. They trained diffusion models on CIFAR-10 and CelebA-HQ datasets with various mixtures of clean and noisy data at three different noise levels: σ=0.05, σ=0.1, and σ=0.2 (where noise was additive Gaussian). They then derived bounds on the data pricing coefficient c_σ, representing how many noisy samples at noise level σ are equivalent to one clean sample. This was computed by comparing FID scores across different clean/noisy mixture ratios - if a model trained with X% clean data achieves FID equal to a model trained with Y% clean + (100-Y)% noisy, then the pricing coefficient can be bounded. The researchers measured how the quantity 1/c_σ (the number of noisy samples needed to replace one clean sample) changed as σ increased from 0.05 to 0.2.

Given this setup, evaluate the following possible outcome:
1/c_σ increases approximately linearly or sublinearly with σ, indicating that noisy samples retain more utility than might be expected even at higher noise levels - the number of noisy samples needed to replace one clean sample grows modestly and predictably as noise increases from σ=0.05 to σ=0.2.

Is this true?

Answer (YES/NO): YES